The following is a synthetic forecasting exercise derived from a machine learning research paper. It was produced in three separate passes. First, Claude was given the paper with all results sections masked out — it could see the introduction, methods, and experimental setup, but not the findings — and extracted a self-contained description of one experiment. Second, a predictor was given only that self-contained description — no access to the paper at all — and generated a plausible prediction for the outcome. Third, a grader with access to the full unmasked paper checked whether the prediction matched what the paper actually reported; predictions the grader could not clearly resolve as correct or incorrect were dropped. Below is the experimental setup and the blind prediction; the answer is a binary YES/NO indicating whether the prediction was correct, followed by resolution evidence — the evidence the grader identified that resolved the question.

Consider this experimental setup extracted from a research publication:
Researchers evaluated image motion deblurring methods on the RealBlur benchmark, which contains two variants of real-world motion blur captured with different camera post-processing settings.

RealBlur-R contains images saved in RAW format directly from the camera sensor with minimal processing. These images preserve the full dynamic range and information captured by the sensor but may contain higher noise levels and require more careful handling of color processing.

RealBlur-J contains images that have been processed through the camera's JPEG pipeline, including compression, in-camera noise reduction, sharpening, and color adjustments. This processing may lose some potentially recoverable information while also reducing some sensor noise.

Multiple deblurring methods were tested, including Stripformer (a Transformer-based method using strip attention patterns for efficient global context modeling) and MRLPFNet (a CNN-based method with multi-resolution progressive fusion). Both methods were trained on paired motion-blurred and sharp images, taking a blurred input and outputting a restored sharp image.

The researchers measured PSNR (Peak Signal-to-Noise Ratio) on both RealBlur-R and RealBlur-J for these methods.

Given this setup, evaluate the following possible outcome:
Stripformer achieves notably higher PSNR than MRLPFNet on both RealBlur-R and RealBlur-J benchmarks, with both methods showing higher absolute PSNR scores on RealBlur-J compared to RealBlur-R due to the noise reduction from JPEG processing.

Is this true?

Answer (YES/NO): NO